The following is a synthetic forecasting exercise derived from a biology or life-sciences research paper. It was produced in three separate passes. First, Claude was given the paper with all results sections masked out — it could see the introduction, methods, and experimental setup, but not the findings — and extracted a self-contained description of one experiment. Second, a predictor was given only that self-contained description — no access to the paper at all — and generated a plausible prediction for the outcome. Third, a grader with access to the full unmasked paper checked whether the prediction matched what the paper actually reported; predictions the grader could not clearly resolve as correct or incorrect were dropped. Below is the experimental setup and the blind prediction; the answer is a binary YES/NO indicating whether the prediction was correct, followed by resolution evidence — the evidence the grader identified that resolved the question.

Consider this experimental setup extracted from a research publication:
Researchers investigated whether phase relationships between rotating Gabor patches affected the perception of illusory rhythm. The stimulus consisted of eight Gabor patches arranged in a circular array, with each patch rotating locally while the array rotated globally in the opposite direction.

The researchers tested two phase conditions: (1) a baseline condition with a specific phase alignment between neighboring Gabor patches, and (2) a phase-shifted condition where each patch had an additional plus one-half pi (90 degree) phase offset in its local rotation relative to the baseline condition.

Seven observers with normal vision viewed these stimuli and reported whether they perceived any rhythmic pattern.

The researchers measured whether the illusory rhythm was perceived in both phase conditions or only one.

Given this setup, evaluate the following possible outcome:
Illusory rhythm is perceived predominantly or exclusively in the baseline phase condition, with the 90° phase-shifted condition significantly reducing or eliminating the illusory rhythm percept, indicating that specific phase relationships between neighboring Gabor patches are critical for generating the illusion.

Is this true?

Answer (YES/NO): YES